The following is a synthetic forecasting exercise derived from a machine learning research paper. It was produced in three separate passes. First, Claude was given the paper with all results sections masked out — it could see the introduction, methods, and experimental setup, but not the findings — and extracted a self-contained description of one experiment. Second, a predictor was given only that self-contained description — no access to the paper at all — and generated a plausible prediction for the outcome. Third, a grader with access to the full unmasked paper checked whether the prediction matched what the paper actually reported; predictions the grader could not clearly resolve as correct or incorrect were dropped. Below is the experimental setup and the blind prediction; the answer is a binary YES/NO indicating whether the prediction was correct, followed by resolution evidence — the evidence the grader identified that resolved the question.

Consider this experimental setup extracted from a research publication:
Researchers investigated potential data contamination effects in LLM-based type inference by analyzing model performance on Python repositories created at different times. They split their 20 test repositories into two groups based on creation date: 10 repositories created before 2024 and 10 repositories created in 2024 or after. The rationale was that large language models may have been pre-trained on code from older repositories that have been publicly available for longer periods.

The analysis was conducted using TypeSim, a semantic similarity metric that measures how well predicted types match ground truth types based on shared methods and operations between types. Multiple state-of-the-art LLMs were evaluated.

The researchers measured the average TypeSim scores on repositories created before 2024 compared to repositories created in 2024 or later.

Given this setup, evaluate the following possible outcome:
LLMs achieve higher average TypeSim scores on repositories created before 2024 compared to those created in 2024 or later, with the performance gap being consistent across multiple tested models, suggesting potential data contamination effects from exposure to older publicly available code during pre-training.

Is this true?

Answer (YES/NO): NO